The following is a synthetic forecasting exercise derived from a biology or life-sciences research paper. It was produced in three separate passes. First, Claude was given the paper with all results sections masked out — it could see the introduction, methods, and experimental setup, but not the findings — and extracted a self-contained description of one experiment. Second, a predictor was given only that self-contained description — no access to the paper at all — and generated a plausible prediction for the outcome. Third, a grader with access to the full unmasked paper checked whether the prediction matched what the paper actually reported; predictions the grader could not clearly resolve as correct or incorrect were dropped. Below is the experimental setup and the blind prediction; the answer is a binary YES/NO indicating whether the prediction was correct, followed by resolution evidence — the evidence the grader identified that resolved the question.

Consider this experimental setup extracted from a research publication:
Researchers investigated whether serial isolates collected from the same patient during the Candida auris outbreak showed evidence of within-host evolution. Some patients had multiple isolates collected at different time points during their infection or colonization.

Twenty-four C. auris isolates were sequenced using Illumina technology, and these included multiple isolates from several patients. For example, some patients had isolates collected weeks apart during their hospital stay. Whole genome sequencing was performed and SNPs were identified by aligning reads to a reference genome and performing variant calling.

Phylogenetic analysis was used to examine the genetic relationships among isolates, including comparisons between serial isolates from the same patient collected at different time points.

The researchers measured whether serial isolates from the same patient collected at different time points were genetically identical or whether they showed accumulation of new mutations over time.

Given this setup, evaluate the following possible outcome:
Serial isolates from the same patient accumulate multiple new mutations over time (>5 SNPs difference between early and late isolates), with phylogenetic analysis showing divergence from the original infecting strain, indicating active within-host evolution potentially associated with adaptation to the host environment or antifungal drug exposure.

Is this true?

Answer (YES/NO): NO